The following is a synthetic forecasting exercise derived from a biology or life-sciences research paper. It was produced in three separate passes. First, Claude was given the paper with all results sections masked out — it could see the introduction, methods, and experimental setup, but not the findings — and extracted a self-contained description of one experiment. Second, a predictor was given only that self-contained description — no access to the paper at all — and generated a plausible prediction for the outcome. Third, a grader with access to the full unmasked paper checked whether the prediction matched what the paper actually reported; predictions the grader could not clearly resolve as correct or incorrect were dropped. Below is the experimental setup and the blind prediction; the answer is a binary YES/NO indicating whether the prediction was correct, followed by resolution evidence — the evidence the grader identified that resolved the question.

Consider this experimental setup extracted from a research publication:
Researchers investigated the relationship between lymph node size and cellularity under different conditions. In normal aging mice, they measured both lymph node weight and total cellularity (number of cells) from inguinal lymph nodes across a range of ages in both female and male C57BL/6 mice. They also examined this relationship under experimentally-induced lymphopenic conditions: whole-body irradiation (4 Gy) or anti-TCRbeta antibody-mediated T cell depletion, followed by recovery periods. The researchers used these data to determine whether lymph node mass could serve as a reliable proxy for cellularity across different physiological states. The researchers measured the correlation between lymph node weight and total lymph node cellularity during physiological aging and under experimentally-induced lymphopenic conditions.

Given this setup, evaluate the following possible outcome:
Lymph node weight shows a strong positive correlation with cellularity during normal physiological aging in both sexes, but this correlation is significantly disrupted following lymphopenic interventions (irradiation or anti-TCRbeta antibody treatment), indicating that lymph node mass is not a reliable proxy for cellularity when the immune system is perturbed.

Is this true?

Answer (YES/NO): NO